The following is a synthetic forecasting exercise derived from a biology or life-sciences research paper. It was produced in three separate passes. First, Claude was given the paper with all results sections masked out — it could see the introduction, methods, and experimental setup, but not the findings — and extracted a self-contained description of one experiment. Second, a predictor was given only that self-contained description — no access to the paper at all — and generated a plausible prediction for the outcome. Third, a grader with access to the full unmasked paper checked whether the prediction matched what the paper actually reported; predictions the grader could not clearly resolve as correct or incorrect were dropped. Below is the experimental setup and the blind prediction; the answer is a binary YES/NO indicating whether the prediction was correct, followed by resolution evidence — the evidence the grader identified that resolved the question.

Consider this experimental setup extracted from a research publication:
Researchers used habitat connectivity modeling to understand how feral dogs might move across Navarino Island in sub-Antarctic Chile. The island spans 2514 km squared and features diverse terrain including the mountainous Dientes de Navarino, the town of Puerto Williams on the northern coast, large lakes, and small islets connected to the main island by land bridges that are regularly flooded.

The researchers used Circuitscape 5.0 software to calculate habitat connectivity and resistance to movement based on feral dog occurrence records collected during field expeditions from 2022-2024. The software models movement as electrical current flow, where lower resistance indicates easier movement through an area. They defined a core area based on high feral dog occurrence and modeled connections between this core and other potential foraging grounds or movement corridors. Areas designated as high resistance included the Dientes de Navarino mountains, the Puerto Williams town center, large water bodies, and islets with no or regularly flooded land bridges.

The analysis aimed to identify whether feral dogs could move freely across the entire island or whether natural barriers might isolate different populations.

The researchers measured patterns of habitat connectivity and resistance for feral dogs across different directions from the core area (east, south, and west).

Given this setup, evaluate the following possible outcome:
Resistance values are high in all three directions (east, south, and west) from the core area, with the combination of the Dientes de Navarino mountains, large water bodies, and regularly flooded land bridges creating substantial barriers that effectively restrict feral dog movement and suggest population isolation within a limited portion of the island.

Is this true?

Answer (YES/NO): NO